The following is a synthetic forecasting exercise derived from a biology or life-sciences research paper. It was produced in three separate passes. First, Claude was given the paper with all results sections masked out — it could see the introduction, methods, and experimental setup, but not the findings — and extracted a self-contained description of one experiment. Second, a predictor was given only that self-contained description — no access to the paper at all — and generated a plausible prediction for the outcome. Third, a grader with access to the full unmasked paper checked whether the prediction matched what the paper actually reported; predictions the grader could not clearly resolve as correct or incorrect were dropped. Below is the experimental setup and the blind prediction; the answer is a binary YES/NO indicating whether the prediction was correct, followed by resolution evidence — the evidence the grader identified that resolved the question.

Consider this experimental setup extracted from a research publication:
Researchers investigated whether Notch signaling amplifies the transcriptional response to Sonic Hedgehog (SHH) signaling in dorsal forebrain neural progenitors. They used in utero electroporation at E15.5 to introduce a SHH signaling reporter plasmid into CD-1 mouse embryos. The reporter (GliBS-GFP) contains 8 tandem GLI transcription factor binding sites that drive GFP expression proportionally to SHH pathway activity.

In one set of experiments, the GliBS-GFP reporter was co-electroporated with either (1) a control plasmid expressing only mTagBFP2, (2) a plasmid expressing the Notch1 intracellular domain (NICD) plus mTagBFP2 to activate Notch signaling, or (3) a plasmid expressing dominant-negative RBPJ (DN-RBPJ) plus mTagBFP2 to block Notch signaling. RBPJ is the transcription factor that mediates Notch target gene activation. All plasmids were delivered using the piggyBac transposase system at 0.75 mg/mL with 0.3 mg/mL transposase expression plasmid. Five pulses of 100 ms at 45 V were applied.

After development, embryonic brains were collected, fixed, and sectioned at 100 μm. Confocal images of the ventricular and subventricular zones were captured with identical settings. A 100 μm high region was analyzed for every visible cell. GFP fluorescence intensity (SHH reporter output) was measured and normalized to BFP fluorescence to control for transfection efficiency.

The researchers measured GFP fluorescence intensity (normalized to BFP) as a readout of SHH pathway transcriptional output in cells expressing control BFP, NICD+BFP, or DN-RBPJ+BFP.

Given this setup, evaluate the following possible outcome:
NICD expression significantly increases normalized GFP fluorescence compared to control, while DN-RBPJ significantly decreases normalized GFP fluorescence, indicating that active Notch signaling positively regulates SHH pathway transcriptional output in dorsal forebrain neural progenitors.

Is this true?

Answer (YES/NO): YES